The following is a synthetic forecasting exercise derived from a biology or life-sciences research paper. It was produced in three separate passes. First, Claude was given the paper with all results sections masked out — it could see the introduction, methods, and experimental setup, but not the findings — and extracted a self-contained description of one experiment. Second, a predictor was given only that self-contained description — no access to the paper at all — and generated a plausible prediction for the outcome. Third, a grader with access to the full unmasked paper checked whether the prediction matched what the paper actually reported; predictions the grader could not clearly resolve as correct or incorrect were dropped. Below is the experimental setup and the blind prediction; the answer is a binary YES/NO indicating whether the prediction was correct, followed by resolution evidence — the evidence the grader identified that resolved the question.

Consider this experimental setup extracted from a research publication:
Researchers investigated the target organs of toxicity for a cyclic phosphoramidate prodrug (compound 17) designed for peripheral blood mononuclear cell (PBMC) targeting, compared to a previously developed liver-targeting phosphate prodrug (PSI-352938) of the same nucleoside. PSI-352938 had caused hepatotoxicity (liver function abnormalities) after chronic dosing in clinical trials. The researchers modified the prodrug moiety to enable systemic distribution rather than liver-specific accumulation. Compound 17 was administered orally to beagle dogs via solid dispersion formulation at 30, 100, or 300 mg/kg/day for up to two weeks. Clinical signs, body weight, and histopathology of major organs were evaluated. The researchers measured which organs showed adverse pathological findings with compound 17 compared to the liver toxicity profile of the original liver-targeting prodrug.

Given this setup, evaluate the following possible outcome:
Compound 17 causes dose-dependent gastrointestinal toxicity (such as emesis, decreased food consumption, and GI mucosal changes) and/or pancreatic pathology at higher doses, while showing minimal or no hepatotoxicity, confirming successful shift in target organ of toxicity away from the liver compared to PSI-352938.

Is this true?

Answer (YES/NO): NO